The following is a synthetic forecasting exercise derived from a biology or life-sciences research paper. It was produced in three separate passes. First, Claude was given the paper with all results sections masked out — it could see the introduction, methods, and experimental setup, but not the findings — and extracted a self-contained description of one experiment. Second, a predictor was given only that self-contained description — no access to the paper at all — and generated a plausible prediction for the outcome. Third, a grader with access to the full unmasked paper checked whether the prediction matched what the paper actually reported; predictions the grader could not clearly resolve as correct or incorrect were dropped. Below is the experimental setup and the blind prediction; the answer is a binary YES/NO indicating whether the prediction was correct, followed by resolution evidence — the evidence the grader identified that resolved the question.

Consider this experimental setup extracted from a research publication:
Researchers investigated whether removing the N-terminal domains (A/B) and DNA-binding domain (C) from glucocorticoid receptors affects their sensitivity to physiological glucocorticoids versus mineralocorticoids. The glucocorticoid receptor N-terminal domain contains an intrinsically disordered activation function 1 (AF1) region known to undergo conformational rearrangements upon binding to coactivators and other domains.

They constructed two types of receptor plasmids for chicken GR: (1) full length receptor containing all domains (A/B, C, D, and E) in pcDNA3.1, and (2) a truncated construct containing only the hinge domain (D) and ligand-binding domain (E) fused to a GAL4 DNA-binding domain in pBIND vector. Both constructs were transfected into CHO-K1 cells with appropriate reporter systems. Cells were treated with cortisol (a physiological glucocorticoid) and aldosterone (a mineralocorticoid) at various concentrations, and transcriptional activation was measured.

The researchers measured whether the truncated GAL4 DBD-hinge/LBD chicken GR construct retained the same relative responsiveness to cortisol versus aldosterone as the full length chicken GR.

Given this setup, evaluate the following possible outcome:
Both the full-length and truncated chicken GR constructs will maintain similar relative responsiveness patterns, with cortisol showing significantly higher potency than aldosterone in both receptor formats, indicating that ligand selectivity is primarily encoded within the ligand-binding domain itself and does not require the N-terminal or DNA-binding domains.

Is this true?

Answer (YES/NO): NO